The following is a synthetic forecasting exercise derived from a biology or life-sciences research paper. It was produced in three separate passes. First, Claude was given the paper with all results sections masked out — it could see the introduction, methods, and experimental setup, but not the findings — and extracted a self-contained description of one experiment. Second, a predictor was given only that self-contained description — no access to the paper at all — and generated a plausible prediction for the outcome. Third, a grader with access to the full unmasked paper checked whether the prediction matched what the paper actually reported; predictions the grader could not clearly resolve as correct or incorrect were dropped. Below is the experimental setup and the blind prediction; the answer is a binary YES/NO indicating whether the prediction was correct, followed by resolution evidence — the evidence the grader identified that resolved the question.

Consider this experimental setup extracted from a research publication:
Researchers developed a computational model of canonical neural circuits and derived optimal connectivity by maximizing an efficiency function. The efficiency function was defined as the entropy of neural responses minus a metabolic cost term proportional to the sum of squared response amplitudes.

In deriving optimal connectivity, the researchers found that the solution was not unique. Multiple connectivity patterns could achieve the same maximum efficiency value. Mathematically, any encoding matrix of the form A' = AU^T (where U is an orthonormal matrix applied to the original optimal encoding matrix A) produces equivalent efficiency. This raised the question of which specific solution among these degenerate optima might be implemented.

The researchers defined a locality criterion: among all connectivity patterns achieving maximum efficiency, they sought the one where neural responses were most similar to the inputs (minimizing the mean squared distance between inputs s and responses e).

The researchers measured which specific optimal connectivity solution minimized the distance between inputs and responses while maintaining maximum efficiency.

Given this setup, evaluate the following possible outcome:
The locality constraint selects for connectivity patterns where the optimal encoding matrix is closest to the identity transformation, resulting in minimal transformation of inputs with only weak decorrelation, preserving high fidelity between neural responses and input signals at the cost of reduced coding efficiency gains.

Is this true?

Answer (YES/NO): NO